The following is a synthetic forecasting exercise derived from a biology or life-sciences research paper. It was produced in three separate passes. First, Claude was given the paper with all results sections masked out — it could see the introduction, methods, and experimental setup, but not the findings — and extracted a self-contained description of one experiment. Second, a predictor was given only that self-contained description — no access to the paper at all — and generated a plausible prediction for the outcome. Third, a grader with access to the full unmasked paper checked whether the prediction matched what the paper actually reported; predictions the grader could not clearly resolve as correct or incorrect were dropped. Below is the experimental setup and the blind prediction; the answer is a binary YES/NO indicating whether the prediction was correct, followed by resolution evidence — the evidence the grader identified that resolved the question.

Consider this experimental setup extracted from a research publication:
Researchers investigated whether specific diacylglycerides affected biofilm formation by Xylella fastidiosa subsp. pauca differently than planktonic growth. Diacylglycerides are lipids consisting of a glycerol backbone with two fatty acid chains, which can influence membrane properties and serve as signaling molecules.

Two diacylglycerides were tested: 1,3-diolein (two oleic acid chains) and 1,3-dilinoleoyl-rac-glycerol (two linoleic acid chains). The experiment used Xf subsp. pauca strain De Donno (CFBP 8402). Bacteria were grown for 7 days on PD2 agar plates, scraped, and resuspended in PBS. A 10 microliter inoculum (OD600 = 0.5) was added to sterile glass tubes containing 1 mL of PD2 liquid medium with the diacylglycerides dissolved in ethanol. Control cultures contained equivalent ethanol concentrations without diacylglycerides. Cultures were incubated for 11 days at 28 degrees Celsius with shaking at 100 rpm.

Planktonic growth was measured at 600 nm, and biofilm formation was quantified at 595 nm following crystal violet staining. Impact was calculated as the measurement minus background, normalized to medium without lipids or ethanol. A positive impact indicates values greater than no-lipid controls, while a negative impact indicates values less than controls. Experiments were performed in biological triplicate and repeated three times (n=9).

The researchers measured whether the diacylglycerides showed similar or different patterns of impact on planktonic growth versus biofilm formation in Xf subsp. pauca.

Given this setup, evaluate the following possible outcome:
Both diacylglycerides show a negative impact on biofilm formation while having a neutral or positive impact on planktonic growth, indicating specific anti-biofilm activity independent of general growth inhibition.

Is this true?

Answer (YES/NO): NO